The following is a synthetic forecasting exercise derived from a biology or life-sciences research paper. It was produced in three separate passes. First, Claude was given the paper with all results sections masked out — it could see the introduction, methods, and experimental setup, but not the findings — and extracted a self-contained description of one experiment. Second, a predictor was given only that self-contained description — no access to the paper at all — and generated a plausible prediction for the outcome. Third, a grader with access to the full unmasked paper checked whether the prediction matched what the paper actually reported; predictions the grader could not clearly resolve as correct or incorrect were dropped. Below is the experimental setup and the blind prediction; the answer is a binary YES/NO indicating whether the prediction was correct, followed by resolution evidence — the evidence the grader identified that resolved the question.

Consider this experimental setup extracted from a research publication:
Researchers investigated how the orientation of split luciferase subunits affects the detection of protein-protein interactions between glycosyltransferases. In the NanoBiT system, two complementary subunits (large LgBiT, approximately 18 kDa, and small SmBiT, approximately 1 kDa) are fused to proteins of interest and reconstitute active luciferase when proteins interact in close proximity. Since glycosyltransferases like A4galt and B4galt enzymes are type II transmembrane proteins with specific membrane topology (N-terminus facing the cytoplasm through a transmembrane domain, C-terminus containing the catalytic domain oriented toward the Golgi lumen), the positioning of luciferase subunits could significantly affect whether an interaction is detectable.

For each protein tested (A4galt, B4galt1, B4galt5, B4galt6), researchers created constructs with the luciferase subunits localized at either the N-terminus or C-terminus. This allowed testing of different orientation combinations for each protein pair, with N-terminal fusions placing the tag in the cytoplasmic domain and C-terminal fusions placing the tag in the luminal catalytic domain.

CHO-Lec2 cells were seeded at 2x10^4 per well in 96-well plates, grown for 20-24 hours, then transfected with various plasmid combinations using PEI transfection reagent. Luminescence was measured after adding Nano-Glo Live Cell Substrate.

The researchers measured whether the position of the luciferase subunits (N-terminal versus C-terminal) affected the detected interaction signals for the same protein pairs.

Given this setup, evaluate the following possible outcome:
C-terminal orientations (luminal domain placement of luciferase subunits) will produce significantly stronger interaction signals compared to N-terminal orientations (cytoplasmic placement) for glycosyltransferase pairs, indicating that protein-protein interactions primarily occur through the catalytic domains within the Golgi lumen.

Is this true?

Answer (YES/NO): NO